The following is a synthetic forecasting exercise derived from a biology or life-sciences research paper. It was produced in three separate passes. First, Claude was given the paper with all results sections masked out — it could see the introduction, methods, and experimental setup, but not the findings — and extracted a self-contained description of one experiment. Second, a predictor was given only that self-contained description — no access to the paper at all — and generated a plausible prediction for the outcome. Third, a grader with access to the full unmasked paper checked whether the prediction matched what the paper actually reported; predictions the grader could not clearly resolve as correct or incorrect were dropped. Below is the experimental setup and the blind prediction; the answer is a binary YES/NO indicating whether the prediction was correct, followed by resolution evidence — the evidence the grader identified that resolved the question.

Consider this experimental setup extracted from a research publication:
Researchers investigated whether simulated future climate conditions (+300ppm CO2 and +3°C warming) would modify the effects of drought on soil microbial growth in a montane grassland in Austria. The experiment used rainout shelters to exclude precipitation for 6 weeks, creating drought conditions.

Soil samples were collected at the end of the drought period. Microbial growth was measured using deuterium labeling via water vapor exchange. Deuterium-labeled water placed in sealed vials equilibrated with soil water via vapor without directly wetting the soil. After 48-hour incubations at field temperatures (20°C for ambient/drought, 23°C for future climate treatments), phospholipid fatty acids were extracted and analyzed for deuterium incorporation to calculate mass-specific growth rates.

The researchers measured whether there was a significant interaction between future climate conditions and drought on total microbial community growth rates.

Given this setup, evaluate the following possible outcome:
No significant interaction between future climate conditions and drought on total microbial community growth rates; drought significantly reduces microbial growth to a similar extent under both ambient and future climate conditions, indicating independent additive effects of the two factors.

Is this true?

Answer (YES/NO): YES